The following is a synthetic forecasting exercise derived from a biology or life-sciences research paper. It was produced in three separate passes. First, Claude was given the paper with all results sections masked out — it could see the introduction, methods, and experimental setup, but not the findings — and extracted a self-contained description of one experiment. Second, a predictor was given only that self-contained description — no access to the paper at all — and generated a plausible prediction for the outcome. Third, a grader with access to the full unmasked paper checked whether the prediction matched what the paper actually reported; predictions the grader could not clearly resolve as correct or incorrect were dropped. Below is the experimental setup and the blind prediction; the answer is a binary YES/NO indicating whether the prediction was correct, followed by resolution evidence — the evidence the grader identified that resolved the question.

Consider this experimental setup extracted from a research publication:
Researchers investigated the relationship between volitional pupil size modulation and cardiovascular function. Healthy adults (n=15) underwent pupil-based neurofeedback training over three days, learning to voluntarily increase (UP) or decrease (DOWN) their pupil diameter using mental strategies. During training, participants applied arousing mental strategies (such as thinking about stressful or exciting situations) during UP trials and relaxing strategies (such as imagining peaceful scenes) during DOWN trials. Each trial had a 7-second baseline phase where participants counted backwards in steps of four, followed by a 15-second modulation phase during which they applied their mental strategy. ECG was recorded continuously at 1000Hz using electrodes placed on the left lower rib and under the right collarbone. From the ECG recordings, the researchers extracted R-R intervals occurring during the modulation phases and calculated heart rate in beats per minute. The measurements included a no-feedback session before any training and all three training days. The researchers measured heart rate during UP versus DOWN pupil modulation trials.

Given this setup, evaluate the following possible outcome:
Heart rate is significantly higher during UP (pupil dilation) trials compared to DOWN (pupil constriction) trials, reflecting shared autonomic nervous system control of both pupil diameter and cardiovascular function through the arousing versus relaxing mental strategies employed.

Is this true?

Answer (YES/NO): YES